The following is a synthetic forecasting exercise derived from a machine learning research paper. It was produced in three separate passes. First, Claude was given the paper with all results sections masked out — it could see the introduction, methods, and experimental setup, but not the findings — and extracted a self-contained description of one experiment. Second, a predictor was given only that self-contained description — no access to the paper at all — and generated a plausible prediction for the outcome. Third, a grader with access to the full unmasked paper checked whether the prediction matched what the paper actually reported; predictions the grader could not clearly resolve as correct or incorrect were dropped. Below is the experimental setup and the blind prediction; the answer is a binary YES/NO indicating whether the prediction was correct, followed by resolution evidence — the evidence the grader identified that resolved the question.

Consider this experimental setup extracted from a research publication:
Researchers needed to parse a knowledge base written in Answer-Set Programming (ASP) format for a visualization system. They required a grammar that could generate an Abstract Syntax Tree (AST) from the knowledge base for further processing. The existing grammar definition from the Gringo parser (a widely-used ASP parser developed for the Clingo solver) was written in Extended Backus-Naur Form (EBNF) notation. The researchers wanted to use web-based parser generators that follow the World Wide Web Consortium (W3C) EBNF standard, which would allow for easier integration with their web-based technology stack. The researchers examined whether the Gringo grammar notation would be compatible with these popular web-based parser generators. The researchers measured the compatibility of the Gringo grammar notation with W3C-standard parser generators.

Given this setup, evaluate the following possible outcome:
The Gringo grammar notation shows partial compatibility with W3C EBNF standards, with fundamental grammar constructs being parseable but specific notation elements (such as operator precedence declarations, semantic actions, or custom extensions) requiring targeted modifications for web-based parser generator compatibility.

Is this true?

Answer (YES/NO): NO